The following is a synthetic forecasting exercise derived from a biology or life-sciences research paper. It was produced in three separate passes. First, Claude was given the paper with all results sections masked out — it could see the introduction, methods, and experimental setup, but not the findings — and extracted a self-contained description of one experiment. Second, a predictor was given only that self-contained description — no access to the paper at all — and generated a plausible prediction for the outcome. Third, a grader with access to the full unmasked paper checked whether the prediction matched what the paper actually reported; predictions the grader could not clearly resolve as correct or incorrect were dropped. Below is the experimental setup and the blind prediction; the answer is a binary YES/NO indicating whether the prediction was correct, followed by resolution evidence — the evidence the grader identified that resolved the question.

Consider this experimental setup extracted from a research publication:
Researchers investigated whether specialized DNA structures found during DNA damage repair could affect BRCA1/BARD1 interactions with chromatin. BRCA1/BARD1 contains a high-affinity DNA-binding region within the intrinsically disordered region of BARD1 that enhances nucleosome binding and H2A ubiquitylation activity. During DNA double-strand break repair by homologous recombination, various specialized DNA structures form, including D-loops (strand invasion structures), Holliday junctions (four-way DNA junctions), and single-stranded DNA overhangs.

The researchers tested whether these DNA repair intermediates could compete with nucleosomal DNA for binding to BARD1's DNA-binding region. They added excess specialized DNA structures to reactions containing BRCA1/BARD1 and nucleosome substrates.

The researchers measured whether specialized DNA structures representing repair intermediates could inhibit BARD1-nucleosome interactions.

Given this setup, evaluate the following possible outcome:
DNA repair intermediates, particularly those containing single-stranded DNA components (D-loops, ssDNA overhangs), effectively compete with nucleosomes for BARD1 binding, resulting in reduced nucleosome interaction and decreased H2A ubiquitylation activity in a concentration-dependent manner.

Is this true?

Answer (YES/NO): NO